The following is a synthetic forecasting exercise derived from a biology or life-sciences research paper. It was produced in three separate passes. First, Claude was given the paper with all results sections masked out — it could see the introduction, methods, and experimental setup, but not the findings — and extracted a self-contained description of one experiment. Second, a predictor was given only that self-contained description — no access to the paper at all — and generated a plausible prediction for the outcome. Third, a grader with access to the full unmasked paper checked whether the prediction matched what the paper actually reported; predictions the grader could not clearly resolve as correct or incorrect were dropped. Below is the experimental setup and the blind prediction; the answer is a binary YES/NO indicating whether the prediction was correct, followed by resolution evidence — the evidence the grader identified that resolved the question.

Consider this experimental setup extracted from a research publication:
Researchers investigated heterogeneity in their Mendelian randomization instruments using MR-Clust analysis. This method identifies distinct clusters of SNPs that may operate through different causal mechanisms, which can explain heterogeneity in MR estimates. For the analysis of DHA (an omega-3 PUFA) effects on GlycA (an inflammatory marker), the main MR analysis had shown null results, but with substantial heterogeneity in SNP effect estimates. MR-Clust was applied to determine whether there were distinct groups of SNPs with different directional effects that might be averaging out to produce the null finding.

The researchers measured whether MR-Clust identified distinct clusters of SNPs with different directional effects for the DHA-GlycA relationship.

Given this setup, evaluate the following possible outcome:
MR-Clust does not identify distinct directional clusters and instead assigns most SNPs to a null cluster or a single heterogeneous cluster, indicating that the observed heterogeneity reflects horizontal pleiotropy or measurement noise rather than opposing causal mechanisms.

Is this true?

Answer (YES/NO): NO